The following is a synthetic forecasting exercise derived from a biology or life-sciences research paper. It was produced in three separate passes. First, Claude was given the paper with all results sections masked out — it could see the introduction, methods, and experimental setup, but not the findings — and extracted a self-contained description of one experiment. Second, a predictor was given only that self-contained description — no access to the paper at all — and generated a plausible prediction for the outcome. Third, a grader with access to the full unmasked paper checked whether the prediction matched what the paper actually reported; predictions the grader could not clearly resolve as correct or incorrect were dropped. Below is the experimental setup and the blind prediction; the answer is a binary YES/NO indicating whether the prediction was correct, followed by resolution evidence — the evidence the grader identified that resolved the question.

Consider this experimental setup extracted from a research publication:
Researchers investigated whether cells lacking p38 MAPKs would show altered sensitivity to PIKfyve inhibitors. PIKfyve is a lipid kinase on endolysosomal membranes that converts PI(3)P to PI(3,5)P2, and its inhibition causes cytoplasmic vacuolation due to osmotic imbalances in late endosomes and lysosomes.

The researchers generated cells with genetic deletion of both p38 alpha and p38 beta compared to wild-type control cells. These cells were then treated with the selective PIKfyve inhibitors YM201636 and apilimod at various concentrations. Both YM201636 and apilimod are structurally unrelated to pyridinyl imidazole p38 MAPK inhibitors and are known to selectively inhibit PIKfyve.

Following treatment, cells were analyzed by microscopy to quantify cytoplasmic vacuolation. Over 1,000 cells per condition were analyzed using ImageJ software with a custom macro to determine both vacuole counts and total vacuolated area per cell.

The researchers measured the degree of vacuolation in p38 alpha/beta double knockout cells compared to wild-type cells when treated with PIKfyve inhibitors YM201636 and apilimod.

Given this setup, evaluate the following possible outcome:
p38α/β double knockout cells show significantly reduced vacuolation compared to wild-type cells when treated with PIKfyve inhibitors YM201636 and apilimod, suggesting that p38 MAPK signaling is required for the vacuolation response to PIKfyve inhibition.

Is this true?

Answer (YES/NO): NO